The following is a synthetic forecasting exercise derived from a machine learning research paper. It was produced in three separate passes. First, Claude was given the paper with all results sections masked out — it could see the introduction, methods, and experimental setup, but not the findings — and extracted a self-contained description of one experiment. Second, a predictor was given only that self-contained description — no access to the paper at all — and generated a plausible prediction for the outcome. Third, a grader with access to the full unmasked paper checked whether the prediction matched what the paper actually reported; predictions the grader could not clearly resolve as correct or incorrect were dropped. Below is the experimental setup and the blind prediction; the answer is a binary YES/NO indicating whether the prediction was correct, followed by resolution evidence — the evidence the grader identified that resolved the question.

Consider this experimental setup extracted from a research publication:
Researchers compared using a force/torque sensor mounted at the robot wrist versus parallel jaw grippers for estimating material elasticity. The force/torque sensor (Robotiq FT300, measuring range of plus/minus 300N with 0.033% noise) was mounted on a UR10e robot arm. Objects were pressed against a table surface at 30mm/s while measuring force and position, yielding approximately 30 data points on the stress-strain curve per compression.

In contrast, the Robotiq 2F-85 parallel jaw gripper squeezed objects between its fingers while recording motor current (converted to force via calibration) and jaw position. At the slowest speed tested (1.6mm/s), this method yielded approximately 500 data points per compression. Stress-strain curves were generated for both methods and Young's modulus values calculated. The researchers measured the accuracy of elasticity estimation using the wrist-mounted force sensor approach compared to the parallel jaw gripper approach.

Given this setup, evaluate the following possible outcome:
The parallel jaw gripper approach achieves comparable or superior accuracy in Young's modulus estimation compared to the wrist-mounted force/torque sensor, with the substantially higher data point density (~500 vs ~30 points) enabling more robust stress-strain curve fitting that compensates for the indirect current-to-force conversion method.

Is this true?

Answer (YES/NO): NO